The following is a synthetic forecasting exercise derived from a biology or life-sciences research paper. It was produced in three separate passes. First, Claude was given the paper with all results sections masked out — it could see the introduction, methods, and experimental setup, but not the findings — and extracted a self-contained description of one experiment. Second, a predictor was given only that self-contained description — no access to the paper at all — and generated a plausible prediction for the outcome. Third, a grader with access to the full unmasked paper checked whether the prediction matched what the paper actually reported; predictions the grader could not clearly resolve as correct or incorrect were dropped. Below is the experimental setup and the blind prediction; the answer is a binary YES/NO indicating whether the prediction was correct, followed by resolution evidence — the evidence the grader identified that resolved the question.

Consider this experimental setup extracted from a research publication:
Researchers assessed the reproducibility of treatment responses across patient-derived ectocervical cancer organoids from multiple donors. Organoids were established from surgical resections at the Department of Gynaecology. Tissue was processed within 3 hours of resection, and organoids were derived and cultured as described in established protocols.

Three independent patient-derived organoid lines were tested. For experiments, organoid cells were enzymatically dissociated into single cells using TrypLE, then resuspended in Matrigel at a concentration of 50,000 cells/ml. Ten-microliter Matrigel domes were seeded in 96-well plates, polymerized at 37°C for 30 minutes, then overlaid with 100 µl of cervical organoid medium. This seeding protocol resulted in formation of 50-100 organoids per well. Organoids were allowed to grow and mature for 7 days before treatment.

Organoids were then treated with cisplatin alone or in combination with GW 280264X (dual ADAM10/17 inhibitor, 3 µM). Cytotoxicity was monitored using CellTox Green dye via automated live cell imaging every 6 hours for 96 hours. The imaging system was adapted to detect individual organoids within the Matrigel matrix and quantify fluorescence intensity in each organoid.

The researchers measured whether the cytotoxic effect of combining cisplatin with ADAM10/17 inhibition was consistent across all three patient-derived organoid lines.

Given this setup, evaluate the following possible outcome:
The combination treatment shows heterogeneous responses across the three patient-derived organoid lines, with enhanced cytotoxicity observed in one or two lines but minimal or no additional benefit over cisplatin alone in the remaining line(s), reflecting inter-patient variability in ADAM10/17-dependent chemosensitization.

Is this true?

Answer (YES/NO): NO